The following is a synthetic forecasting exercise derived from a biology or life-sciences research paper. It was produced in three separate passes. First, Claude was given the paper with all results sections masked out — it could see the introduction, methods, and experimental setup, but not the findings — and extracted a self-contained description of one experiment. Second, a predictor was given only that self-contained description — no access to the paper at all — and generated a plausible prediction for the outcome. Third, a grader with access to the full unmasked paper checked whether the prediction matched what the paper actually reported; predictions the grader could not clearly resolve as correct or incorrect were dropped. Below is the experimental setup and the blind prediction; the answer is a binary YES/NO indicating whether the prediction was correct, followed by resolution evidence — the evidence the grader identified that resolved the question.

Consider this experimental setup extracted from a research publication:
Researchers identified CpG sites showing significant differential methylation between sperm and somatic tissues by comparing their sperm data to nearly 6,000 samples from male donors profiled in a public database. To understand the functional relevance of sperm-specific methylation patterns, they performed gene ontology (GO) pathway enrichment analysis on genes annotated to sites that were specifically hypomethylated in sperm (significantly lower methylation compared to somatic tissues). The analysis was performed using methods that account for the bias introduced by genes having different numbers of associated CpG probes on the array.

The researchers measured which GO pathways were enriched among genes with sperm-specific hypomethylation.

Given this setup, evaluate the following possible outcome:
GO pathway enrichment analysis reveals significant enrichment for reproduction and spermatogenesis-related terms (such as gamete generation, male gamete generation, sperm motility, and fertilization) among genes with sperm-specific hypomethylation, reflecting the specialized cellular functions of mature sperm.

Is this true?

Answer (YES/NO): NO